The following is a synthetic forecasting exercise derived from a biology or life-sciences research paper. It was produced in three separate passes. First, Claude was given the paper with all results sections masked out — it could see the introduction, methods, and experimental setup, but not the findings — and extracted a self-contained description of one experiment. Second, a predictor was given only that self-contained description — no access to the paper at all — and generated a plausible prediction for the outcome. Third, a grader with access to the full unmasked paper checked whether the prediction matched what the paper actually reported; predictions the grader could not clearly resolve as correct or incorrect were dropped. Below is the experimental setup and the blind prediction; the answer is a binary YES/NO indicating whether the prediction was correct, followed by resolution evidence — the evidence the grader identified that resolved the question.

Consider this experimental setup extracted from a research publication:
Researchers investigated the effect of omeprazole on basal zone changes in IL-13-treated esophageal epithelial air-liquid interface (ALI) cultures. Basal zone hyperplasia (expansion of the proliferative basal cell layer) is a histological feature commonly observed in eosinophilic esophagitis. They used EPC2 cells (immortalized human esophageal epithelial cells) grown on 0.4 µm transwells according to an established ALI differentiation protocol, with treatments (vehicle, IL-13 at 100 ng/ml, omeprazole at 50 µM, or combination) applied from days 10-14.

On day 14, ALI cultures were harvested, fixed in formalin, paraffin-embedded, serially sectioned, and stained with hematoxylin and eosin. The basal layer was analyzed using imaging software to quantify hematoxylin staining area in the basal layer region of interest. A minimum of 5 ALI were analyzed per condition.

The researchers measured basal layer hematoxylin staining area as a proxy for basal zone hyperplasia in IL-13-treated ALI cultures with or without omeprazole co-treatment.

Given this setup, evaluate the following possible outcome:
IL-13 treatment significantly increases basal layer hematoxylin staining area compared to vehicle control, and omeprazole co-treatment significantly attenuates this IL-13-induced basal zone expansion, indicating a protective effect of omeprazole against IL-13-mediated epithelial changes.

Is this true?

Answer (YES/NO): YES